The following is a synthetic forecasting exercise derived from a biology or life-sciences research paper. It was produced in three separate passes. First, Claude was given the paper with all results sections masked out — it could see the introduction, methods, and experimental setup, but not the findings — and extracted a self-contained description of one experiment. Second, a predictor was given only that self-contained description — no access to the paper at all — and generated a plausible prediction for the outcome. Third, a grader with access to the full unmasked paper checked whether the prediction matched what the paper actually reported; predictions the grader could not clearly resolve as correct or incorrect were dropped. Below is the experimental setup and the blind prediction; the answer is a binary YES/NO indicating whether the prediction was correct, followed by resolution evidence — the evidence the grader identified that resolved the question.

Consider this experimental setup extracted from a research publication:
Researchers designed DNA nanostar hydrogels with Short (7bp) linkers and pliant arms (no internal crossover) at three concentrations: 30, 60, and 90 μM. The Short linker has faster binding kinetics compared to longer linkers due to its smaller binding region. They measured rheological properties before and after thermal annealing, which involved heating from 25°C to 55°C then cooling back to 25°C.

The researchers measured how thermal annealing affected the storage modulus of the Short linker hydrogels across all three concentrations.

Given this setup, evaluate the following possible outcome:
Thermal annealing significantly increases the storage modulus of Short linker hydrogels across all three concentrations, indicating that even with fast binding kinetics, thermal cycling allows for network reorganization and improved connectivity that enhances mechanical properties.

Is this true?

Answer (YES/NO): NO